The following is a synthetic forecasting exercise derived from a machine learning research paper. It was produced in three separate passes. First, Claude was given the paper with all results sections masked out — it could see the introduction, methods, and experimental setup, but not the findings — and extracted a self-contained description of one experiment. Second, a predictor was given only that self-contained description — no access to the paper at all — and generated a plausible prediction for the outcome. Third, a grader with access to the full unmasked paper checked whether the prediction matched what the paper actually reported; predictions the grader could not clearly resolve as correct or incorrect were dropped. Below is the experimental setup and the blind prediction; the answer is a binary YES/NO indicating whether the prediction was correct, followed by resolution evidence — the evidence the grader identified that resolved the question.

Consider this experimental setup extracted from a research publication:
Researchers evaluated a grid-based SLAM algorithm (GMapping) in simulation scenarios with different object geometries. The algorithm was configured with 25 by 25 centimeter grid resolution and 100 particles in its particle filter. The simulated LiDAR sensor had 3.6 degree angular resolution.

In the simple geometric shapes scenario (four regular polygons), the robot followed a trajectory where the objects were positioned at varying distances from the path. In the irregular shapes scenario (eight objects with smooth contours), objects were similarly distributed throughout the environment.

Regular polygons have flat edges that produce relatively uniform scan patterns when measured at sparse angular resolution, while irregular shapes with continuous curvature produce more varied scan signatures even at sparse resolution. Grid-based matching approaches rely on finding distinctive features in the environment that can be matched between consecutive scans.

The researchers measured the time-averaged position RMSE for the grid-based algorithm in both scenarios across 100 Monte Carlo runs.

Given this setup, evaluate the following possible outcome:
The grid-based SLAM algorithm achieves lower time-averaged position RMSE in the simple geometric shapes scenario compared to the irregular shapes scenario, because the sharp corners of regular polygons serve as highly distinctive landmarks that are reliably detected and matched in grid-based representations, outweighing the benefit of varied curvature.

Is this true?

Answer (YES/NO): NO